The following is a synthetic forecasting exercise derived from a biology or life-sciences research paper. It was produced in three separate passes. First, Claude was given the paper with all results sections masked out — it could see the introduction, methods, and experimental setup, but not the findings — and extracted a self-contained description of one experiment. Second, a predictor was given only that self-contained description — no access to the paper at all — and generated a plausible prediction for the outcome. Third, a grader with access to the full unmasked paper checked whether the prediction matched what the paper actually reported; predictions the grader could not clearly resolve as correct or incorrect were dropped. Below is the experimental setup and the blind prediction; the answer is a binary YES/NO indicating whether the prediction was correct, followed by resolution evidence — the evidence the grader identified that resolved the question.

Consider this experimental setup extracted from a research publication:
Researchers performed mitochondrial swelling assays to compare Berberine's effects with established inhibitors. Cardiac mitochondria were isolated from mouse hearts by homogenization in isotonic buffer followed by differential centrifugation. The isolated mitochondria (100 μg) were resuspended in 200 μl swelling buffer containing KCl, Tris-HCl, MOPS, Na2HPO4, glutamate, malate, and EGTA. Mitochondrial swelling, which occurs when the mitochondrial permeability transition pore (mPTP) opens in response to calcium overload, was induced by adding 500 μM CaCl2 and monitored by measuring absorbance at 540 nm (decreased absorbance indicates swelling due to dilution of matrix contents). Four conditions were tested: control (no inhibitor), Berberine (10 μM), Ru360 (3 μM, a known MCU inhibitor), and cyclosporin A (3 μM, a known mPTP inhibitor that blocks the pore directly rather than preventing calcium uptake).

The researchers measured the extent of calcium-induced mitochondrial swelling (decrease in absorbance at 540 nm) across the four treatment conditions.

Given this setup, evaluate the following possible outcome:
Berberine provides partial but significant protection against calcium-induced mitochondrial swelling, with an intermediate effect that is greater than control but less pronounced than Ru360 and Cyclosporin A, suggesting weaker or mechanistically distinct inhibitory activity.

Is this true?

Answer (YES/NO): NO